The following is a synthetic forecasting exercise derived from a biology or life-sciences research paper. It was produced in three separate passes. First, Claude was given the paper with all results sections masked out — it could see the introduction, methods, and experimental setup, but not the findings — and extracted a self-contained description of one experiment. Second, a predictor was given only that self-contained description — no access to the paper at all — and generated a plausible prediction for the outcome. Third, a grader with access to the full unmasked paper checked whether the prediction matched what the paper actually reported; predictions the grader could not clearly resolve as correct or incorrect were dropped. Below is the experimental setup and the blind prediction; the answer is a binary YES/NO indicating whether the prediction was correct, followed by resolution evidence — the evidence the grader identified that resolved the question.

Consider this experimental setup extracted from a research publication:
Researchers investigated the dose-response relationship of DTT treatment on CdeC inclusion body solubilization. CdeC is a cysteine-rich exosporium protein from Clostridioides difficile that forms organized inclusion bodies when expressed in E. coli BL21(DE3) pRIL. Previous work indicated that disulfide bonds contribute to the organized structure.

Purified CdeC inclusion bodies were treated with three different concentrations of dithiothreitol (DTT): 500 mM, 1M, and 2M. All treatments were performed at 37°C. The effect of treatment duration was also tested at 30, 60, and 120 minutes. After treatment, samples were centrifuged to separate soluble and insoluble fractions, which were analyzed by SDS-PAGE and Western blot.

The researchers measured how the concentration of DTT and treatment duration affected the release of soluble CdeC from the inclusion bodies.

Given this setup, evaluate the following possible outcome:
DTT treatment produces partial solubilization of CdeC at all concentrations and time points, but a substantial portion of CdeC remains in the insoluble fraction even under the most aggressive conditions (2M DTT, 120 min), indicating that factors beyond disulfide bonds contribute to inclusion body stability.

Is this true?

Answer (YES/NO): YES